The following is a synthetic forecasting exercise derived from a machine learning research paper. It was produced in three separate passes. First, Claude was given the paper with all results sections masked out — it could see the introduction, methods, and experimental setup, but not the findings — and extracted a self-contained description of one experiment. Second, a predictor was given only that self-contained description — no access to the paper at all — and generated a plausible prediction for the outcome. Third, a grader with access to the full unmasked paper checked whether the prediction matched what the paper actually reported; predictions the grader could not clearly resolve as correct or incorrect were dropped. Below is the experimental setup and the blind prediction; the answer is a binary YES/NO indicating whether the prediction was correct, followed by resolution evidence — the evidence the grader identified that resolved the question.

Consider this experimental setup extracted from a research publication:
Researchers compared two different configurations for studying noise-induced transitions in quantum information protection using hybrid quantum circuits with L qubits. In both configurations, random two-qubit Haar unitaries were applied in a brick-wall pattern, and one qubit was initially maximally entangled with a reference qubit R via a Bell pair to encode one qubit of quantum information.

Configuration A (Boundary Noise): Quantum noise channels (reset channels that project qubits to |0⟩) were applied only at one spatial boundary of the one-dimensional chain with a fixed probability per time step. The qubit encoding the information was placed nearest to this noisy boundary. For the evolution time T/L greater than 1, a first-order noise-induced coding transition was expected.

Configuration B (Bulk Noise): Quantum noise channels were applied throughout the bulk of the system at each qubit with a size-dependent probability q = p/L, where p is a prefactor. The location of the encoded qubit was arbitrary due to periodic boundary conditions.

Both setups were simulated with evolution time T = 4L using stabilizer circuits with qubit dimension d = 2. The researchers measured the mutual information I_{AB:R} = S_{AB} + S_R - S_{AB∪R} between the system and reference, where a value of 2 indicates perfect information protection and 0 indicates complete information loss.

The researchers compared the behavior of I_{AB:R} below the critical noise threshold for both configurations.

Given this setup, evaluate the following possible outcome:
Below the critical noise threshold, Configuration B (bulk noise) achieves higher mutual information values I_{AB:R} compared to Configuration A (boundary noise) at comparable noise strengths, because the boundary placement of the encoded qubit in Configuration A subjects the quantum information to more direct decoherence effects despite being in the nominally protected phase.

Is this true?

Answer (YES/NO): YES